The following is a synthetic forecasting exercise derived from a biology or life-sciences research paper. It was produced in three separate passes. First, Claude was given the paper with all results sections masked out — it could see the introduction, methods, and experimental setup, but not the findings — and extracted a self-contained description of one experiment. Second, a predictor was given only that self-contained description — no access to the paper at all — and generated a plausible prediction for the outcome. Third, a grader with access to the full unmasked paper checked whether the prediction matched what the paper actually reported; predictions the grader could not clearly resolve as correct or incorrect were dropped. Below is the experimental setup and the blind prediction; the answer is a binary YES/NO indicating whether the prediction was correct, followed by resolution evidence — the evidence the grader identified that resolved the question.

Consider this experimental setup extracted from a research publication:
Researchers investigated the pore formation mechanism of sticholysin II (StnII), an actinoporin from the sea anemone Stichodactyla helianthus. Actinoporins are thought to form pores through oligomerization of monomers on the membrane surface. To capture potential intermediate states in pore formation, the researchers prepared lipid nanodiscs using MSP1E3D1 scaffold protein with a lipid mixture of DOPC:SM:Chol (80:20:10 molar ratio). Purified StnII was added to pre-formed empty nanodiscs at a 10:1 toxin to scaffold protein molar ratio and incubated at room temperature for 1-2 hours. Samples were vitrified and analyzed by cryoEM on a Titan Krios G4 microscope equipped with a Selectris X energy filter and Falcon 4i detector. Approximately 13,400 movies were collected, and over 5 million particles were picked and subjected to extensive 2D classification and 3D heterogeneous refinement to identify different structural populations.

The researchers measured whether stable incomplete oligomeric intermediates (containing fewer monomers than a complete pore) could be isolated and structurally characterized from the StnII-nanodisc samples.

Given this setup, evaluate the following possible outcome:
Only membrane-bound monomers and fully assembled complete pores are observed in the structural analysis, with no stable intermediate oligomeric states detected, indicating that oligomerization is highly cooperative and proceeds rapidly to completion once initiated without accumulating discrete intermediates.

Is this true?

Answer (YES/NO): NO